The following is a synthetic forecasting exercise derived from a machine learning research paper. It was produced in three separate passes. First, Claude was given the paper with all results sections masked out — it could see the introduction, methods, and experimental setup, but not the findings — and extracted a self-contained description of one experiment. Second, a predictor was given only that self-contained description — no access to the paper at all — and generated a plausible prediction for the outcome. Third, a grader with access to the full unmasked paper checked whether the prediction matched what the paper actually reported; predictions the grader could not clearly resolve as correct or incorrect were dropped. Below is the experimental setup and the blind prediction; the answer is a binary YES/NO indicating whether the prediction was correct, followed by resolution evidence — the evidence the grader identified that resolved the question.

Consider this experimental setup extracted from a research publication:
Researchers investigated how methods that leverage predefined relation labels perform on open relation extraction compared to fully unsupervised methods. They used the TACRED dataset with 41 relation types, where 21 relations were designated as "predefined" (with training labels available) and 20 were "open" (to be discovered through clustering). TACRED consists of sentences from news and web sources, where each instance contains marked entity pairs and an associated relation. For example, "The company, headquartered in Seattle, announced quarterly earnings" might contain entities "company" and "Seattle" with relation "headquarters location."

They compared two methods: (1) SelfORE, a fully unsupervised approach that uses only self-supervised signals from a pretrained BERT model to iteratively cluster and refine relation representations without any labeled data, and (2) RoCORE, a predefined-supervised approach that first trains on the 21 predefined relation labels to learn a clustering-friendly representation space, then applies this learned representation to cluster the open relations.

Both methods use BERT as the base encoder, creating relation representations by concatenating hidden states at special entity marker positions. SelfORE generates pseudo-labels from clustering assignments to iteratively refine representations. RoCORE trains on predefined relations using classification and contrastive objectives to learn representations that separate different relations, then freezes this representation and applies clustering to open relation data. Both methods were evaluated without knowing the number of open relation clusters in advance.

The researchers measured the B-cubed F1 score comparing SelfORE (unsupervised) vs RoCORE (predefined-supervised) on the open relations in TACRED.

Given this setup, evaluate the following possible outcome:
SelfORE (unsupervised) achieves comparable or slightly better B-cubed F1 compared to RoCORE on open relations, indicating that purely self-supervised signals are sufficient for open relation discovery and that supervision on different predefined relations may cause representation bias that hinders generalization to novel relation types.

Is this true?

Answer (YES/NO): NO